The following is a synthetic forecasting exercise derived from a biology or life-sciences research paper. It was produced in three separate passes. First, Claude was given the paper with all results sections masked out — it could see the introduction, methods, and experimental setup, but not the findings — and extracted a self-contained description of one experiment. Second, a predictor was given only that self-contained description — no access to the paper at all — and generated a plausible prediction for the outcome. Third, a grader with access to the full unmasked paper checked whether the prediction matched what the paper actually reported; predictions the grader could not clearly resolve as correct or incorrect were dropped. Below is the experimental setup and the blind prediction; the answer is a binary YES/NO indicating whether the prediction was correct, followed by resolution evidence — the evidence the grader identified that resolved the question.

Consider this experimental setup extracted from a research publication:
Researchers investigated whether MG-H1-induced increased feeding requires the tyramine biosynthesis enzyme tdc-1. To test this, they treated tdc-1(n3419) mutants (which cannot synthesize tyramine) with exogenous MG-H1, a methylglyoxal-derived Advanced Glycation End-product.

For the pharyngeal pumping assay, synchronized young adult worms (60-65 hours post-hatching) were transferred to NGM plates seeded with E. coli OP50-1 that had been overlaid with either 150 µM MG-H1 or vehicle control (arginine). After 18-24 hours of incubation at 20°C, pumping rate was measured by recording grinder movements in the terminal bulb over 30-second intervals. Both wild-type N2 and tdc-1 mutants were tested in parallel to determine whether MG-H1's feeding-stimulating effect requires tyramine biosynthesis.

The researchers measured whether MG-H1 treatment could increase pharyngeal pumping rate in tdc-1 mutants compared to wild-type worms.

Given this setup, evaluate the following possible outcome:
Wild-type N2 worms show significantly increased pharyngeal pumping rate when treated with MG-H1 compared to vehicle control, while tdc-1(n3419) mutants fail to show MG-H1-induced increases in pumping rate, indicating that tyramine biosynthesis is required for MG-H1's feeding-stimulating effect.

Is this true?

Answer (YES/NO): YES